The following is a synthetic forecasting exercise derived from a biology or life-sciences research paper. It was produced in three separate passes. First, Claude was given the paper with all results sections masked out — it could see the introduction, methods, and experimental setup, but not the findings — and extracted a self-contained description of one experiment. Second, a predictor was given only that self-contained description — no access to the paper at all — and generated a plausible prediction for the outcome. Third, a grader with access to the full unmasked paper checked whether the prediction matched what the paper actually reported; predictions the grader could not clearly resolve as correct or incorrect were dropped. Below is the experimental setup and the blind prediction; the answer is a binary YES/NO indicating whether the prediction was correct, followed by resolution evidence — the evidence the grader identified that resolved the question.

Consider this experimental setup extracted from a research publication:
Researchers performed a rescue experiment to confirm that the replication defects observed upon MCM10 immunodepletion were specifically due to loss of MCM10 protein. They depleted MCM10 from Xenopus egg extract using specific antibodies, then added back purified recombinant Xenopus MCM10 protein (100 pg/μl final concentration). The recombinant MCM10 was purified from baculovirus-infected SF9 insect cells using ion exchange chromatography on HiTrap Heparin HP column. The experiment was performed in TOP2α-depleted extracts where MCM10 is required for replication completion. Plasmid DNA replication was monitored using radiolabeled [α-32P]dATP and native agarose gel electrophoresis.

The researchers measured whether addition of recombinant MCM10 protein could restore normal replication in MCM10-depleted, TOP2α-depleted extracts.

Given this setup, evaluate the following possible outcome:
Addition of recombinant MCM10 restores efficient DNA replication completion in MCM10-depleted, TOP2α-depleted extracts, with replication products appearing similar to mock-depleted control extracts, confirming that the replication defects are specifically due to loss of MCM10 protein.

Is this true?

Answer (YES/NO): NO